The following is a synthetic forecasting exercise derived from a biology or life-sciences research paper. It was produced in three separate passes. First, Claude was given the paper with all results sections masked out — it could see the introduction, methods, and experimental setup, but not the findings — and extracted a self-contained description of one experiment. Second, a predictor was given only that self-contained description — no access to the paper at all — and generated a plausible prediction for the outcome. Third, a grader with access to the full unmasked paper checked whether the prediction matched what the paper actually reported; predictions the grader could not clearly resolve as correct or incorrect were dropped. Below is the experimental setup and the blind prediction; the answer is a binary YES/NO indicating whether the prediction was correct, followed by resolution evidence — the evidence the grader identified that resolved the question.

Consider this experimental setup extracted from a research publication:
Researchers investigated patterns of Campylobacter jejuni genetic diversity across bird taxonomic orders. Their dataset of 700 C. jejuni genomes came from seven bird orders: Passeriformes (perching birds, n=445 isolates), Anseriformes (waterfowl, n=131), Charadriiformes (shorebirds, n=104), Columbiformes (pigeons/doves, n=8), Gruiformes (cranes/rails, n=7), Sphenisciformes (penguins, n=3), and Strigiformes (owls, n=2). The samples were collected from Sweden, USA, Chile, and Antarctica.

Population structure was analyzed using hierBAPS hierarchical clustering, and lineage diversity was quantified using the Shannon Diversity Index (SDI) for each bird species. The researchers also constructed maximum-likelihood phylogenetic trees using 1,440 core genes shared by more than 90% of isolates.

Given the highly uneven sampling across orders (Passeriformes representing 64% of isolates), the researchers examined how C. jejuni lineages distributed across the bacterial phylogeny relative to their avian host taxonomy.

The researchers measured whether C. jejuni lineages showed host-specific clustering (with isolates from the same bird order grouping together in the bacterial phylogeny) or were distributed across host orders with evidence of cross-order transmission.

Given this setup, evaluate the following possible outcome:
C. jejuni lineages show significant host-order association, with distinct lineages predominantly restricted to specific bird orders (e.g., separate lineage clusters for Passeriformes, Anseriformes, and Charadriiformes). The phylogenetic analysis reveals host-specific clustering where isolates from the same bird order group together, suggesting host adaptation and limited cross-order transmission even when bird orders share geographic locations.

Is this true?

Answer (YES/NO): NO